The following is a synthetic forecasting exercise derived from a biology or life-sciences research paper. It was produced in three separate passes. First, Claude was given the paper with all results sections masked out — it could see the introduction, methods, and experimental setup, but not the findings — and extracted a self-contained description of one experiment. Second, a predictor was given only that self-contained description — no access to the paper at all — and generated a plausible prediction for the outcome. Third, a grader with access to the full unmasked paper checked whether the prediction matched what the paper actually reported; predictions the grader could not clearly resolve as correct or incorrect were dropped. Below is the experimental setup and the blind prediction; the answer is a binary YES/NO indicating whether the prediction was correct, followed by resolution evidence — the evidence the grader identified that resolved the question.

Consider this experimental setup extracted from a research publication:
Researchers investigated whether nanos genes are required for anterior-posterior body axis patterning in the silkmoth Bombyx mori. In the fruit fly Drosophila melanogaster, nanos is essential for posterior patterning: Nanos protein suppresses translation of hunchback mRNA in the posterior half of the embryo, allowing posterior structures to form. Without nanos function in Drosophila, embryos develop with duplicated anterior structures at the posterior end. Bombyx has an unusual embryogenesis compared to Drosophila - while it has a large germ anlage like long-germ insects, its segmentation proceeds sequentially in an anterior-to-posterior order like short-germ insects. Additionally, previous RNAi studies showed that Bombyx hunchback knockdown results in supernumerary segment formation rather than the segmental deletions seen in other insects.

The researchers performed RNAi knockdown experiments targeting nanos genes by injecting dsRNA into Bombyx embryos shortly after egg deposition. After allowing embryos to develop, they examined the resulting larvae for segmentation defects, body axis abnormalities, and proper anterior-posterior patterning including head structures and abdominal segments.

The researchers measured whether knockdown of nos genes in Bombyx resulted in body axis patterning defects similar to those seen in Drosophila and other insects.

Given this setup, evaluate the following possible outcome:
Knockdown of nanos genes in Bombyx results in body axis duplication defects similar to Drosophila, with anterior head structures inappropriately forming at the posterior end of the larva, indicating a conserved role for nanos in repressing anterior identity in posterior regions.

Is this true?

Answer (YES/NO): NO